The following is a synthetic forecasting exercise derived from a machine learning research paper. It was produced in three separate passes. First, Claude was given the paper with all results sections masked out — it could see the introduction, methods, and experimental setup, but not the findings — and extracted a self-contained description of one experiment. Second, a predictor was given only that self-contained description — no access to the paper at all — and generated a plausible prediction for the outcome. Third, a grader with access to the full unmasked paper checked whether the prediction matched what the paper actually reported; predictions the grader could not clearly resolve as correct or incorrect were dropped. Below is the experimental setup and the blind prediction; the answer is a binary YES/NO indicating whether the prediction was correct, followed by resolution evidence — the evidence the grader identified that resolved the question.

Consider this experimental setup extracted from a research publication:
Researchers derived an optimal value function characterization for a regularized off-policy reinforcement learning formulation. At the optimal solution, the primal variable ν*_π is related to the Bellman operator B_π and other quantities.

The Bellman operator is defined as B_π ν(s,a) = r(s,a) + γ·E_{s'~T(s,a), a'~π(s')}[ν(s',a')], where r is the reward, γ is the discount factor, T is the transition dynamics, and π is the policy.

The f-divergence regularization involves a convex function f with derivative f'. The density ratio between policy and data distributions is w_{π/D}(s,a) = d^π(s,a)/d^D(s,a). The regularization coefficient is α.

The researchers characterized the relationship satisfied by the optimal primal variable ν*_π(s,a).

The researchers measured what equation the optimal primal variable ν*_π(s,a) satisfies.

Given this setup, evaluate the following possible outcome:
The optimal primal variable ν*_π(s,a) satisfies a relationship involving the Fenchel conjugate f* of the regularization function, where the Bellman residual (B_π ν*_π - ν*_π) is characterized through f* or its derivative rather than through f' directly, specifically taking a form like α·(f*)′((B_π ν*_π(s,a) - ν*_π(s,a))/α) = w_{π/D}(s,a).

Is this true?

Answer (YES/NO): NO